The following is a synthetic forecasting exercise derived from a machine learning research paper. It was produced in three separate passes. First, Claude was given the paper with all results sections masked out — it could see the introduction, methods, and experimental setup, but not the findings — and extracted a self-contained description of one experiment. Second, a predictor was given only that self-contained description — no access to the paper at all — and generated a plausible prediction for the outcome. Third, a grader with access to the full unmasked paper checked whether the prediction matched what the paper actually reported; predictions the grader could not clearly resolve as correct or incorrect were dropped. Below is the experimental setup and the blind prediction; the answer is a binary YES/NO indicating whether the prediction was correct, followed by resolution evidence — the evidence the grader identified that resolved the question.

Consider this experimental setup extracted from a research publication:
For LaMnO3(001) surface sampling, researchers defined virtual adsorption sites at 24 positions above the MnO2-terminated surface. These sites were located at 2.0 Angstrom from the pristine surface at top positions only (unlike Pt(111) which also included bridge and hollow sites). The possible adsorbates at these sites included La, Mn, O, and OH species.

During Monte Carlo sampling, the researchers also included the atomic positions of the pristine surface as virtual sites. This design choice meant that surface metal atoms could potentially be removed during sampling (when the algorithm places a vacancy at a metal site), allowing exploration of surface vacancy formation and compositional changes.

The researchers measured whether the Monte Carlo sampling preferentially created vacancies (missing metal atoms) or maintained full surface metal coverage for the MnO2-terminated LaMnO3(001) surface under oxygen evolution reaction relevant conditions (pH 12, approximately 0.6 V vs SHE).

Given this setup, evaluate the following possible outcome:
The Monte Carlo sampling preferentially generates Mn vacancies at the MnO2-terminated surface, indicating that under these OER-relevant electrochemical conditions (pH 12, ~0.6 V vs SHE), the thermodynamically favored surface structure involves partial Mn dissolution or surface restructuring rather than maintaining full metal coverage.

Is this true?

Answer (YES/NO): YES